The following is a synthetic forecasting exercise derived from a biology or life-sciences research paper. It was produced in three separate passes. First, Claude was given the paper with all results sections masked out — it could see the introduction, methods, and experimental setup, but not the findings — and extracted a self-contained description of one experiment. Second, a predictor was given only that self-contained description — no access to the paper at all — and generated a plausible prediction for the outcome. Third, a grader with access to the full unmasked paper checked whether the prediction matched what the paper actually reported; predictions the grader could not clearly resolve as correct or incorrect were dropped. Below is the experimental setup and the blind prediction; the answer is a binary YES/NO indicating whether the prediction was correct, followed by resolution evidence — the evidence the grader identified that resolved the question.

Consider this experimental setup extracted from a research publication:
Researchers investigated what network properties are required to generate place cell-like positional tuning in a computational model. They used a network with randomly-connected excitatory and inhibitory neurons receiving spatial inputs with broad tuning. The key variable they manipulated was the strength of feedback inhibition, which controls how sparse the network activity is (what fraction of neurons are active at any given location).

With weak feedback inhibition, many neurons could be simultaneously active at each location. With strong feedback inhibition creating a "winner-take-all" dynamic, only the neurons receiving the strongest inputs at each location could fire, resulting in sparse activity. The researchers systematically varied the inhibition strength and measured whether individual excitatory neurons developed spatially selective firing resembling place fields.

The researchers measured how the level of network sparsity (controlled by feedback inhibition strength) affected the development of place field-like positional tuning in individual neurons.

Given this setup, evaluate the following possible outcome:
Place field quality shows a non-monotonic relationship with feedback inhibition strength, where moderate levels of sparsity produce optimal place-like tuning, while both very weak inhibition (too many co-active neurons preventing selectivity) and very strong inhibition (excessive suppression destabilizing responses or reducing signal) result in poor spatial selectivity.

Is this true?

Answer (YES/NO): YES